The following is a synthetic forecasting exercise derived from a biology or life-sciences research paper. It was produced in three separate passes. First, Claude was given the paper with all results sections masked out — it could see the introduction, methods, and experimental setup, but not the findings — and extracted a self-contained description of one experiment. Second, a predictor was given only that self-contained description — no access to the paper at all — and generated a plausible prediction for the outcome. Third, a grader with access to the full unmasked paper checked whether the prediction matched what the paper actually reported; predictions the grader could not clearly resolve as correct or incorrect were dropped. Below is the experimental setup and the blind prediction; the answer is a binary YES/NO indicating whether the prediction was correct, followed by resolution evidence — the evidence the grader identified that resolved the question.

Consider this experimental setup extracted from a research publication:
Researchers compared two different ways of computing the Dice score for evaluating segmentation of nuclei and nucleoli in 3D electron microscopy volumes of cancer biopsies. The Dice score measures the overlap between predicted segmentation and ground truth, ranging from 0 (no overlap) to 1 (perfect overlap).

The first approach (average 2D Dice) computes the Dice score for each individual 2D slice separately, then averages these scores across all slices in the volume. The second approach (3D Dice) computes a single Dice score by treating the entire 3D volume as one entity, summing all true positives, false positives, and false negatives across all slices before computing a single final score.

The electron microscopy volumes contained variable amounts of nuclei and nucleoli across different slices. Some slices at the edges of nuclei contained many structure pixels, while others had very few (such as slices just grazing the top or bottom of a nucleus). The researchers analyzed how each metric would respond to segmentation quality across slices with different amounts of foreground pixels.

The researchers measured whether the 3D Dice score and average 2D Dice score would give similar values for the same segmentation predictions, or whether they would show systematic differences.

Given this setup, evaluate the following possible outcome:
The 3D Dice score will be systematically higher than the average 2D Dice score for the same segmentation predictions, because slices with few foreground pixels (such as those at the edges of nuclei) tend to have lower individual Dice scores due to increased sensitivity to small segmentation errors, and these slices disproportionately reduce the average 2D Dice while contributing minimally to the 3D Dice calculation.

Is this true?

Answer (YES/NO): YES